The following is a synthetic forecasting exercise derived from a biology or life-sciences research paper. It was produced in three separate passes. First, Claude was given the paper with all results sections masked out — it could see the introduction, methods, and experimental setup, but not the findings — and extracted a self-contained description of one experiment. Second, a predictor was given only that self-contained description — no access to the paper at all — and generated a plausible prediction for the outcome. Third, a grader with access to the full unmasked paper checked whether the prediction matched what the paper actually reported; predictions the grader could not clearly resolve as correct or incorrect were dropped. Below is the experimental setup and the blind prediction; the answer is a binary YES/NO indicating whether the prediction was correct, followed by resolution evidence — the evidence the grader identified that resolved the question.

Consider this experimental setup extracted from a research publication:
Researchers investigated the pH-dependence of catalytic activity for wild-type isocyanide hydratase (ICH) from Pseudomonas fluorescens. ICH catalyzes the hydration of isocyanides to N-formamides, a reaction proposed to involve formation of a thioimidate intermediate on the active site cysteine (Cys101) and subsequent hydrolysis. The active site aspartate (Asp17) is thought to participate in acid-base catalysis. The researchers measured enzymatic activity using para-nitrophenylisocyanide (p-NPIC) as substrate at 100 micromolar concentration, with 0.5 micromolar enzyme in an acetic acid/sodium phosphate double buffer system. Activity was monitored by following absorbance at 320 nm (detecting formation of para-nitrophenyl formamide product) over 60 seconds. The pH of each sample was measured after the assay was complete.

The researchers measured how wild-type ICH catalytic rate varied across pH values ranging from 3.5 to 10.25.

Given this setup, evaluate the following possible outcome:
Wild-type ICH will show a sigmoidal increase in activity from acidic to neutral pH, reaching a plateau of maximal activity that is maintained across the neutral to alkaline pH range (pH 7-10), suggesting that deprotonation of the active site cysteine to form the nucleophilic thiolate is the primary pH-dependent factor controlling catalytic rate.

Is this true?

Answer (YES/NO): NO